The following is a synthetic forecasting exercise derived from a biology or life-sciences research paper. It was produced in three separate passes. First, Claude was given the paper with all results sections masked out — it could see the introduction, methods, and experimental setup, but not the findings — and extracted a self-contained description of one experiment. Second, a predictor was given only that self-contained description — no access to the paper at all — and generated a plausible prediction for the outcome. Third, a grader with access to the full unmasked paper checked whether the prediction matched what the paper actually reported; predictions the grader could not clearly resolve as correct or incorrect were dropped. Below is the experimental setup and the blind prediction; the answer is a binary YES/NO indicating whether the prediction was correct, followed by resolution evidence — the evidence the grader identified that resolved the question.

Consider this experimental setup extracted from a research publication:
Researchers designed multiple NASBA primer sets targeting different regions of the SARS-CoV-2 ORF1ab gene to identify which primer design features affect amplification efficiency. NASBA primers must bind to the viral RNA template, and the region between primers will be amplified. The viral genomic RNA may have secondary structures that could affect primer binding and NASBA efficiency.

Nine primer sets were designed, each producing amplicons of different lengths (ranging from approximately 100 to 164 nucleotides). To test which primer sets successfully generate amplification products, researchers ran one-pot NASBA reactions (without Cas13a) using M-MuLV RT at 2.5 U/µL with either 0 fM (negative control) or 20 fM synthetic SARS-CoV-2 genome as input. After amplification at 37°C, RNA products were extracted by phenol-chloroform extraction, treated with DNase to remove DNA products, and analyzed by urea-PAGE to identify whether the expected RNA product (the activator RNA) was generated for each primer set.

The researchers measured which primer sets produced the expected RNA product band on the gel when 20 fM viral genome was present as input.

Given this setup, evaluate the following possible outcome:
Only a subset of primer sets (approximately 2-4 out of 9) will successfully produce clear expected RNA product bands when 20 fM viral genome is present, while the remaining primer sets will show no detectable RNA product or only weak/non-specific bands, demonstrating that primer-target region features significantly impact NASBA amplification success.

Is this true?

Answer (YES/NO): NO